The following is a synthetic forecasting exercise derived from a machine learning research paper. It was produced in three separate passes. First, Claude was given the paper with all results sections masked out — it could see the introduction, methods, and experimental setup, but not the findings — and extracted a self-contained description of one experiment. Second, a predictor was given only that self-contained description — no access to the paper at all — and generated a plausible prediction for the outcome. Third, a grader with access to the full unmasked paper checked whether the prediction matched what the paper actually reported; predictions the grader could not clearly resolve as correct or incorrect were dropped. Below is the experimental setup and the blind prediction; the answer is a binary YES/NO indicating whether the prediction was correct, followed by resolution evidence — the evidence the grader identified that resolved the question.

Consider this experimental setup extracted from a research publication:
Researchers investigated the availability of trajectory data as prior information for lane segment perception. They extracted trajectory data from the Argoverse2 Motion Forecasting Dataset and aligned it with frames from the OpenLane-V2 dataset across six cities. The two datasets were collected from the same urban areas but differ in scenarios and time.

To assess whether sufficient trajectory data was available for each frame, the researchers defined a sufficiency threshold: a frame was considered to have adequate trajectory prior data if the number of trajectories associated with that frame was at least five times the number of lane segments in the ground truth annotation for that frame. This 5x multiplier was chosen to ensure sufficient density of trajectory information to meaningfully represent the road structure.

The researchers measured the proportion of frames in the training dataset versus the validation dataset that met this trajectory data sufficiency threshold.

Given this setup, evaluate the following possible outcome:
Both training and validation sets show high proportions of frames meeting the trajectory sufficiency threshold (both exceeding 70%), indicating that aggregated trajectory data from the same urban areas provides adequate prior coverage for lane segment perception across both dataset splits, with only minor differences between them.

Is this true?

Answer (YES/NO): YES